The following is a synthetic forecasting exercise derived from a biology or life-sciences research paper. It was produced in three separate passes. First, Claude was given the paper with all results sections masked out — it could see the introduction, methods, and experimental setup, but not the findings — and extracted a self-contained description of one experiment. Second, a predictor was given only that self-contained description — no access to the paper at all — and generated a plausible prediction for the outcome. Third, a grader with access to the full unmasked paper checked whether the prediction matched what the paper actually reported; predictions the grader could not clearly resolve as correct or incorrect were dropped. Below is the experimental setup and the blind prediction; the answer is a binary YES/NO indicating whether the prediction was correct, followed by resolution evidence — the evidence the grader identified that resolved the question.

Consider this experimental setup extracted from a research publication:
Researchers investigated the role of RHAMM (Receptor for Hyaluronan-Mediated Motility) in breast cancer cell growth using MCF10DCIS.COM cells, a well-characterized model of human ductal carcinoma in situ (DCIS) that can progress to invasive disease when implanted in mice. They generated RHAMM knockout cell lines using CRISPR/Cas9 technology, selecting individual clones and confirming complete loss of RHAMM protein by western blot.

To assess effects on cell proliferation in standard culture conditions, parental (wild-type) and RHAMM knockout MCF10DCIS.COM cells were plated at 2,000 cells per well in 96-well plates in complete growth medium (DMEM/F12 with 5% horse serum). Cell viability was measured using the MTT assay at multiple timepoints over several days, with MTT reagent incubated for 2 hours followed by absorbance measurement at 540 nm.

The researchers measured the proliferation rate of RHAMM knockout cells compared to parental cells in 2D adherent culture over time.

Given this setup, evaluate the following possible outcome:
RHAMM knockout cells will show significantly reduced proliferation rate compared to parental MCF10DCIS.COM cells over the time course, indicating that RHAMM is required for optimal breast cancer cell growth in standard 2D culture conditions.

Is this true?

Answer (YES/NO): NO